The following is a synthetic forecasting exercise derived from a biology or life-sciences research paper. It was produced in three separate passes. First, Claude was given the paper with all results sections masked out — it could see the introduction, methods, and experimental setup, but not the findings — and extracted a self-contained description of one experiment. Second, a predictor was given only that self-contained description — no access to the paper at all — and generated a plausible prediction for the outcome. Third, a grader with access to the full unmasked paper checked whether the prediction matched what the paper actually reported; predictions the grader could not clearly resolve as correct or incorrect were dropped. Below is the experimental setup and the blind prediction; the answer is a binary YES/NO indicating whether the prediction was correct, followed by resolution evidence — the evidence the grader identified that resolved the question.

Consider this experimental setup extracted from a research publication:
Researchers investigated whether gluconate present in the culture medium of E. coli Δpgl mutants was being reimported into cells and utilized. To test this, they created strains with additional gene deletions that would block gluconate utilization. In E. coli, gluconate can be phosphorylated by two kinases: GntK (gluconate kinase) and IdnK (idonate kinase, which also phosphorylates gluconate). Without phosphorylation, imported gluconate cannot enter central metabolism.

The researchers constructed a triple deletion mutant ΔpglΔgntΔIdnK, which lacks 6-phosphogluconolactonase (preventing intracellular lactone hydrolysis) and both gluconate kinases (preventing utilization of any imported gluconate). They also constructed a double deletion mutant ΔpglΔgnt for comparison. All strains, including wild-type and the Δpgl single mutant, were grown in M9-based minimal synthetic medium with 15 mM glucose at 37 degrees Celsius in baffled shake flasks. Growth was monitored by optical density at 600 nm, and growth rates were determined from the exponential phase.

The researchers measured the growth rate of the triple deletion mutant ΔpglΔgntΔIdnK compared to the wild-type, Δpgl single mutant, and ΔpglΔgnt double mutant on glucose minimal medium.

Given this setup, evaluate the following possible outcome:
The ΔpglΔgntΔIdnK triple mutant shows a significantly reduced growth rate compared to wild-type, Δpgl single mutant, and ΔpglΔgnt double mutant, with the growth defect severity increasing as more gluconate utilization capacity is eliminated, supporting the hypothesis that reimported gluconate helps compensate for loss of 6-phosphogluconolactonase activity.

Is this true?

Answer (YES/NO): NO